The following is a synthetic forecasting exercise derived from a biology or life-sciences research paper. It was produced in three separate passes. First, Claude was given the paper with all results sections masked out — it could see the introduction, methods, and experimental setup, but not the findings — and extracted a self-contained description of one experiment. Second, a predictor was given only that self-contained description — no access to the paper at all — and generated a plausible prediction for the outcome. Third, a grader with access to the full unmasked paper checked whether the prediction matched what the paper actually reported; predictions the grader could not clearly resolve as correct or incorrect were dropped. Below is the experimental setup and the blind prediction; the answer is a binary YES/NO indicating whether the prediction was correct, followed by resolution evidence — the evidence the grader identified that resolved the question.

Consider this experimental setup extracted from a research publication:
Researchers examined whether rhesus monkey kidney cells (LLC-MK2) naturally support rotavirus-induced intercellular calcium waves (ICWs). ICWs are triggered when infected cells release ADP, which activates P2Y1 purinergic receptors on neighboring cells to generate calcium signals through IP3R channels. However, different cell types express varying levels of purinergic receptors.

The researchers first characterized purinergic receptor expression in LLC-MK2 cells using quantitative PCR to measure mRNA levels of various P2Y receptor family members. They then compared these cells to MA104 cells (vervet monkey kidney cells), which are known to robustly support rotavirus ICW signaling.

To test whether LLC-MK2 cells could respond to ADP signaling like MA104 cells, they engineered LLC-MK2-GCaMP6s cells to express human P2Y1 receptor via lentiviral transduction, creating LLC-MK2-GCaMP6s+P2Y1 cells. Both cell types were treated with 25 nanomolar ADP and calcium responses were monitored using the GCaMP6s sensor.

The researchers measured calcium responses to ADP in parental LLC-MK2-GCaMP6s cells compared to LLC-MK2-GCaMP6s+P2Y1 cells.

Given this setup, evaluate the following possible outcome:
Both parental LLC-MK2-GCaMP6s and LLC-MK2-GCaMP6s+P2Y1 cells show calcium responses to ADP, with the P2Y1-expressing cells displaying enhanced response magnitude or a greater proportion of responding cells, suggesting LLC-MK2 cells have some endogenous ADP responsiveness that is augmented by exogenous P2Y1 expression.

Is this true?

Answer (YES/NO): NO